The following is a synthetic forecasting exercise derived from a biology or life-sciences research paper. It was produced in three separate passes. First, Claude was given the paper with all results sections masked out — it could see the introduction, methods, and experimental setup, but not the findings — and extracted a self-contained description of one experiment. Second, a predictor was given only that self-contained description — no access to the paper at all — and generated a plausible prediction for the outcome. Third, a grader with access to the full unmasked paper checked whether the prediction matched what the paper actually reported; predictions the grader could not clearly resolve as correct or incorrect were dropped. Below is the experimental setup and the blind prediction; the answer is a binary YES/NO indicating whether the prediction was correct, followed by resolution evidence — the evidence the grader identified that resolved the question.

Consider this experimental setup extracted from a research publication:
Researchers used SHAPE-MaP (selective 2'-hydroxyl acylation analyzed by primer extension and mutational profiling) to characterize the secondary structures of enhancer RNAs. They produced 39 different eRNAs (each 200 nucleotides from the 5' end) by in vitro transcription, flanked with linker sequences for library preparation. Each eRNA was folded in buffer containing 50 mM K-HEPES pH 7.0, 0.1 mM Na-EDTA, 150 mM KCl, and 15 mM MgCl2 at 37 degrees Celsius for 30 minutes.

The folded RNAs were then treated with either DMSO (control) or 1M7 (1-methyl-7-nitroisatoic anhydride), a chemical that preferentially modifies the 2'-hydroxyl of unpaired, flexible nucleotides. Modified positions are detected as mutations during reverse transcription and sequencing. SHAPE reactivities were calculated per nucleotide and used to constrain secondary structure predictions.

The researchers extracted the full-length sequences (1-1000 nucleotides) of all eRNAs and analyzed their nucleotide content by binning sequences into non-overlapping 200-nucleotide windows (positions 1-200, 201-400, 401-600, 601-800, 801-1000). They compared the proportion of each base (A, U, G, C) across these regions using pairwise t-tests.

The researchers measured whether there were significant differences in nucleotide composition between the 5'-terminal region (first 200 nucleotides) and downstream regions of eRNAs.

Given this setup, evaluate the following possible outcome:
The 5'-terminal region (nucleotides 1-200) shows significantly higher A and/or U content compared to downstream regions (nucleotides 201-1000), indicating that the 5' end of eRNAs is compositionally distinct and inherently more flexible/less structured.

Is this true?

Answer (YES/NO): NO